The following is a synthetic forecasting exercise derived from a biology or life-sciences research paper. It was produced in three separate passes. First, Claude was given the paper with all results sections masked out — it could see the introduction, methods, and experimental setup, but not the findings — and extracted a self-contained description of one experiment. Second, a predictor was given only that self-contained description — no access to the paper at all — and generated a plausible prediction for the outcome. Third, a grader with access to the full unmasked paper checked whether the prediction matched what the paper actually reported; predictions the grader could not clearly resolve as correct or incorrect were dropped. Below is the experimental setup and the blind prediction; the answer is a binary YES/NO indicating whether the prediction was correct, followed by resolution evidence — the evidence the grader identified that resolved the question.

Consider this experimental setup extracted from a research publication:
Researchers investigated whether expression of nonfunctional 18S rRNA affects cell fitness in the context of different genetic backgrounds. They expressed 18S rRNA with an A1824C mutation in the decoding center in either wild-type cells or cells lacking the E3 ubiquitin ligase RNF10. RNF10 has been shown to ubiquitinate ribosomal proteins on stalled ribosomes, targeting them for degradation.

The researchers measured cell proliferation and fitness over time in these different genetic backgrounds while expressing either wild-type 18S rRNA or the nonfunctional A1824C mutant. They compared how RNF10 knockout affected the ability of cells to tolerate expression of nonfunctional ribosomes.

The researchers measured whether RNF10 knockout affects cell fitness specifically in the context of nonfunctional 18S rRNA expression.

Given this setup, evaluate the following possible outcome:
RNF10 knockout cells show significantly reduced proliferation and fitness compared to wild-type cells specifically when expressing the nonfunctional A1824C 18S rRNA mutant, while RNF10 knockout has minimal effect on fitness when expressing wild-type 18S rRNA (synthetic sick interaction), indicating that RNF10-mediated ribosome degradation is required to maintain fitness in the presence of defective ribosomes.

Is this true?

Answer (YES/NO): NO